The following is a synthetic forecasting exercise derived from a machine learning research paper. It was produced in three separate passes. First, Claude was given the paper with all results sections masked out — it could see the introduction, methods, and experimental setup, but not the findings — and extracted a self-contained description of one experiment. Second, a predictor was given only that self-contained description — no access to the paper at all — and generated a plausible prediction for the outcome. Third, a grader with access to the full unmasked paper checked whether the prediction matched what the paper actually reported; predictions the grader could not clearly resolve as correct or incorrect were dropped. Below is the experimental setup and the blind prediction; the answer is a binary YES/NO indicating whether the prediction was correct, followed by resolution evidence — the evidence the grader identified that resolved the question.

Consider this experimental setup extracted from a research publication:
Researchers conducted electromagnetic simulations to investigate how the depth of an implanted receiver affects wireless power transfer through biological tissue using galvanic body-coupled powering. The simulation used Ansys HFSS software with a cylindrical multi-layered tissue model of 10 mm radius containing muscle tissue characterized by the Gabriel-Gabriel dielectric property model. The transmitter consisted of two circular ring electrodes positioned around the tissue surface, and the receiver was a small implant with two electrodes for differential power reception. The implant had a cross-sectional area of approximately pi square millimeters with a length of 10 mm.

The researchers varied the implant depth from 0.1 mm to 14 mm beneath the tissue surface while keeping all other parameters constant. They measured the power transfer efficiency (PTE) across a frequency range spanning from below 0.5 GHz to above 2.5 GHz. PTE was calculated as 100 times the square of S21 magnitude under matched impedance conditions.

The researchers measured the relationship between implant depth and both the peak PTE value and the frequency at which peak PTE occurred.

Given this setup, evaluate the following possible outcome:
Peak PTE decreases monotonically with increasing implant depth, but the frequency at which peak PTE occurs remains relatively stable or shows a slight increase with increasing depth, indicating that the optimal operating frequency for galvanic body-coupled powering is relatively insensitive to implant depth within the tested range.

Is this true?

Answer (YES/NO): NO